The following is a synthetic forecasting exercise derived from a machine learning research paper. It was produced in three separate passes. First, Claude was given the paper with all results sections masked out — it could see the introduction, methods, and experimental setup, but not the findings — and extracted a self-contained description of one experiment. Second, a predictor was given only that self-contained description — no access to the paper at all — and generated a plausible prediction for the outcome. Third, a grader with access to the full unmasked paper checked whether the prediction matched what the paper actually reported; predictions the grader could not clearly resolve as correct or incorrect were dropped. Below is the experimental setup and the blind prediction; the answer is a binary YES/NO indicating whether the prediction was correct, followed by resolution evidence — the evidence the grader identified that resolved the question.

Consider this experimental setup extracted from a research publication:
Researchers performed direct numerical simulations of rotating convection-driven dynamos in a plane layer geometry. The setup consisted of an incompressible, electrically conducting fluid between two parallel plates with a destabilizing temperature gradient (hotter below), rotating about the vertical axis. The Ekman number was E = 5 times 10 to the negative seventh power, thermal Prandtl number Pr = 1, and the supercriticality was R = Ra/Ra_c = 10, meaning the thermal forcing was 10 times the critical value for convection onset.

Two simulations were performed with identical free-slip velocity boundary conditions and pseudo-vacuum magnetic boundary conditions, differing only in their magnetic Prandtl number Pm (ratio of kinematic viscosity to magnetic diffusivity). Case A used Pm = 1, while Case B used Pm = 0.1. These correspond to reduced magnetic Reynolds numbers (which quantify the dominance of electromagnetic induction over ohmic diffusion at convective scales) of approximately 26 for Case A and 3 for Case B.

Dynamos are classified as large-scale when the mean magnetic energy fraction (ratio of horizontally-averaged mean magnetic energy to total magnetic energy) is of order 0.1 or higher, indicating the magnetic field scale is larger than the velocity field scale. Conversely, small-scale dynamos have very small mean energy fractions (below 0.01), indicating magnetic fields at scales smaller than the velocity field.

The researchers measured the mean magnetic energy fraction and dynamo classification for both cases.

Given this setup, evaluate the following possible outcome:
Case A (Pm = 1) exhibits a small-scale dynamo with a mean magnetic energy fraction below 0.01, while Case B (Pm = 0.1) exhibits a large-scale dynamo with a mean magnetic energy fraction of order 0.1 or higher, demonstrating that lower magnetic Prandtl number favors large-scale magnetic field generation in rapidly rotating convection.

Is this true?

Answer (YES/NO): YES